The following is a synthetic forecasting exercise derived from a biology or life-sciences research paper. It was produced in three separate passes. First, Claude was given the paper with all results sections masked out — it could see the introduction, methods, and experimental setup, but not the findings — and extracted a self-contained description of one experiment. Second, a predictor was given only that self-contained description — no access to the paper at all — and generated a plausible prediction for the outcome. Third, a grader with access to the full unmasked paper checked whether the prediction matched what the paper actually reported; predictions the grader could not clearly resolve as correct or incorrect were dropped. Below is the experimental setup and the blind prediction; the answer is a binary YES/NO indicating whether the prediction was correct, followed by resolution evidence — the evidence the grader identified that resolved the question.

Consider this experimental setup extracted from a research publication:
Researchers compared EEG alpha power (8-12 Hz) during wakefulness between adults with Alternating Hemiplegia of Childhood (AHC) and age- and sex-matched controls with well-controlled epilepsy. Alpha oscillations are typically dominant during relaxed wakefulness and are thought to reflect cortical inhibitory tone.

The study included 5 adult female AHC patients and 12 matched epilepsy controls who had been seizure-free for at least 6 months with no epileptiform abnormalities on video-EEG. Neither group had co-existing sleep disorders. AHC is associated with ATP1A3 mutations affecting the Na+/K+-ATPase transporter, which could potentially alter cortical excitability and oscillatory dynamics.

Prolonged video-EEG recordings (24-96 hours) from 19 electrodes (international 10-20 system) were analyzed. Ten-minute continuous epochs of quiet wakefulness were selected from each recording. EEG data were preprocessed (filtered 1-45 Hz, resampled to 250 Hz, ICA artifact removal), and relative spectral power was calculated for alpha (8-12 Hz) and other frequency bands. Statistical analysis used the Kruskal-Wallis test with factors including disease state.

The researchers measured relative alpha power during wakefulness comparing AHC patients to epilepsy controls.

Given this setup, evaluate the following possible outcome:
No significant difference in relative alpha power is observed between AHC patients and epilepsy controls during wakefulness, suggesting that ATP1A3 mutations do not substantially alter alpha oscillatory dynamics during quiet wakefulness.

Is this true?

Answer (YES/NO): YES